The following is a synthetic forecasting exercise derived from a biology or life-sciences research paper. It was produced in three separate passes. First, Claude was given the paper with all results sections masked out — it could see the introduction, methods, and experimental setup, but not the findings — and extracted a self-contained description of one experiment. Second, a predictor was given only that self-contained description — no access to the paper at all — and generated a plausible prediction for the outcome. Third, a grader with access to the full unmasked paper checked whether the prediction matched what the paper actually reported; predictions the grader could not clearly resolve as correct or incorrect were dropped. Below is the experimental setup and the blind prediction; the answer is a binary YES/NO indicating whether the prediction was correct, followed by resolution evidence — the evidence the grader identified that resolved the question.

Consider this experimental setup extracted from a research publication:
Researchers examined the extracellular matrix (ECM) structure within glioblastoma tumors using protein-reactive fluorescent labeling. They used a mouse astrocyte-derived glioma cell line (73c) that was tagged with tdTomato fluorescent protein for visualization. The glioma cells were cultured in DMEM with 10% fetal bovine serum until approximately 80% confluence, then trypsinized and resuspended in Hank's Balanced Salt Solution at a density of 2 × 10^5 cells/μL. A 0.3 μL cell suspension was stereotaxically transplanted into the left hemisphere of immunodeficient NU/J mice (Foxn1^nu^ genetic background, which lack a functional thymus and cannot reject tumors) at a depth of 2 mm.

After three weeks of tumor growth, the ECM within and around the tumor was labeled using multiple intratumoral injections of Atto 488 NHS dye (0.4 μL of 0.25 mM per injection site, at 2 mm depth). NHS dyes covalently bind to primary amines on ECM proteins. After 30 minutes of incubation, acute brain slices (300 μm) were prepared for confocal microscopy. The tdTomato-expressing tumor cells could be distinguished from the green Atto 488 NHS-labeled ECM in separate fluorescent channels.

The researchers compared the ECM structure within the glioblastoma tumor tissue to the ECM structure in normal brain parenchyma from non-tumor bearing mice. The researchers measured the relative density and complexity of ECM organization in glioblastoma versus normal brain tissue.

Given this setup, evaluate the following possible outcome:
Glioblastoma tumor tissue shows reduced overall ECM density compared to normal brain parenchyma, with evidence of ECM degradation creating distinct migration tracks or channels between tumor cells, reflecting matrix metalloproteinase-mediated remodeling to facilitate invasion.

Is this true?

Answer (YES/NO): NO